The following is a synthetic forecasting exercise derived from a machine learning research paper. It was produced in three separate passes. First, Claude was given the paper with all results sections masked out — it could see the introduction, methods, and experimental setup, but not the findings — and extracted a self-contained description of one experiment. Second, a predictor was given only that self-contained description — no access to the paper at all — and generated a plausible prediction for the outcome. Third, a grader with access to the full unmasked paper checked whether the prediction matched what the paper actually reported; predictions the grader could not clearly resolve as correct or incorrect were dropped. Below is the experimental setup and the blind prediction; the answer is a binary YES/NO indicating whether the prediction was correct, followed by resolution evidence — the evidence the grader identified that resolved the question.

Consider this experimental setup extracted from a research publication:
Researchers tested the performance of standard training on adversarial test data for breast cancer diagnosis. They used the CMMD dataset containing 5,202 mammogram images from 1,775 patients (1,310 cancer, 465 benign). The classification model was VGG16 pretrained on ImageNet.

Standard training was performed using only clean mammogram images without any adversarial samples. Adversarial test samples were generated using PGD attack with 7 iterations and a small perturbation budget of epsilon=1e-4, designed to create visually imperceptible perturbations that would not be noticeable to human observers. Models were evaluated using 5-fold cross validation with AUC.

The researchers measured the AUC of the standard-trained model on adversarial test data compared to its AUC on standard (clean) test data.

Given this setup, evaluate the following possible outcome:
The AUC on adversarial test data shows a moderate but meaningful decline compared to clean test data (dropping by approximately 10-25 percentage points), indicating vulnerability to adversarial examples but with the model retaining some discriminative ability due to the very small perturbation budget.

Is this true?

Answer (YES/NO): NO